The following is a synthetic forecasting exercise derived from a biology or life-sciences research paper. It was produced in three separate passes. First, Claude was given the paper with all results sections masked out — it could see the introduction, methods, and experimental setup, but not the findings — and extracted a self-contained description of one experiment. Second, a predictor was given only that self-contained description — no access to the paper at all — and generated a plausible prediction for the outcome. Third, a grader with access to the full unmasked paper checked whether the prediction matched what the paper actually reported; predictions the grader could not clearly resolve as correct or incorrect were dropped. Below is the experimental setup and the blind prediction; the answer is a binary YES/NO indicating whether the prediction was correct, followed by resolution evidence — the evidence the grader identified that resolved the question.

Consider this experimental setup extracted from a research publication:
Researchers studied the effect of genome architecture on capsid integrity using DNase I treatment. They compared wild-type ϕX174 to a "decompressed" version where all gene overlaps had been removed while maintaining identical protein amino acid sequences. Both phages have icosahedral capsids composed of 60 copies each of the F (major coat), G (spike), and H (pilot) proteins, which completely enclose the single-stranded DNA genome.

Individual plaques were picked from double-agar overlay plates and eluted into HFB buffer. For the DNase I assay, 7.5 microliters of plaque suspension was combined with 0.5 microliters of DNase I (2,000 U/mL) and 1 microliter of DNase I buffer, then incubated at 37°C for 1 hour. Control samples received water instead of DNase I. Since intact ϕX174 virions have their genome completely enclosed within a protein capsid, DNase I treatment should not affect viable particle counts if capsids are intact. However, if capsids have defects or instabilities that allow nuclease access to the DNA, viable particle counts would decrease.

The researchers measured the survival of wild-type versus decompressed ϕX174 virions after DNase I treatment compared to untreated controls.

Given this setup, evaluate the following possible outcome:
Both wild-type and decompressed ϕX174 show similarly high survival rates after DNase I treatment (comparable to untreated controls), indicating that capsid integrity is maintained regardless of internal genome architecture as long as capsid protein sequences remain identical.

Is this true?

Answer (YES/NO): YES